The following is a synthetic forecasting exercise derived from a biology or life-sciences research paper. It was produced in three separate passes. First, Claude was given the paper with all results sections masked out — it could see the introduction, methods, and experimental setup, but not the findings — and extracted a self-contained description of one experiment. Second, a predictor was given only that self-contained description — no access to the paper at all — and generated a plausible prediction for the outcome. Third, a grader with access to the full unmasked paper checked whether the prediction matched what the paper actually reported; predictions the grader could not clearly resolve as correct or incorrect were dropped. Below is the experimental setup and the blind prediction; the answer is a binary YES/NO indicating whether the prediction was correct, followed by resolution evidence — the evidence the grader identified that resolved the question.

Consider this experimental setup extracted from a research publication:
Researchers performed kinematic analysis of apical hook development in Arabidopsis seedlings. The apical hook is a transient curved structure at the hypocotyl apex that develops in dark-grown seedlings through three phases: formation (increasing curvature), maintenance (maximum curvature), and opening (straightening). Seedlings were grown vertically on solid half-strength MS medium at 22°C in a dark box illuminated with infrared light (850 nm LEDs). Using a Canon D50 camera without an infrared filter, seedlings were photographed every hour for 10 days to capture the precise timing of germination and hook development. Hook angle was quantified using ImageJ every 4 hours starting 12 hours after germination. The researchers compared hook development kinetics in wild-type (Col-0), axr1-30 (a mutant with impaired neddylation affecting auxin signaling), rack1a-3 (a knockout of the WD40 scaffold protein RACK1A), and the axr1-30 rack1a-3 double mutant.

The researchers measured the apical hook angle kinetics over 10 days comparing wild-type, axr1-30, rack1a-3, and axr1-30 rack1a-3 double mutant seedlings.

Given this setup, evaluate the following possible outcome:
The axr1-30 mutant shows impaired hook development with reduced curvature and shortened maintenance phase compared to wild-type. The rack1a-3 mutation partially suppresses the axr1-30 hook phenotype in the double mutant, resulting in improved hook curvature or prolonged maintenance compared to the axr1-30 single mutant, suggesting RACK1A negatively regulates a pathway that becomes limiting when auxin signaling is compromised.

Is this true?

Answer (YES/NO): YES